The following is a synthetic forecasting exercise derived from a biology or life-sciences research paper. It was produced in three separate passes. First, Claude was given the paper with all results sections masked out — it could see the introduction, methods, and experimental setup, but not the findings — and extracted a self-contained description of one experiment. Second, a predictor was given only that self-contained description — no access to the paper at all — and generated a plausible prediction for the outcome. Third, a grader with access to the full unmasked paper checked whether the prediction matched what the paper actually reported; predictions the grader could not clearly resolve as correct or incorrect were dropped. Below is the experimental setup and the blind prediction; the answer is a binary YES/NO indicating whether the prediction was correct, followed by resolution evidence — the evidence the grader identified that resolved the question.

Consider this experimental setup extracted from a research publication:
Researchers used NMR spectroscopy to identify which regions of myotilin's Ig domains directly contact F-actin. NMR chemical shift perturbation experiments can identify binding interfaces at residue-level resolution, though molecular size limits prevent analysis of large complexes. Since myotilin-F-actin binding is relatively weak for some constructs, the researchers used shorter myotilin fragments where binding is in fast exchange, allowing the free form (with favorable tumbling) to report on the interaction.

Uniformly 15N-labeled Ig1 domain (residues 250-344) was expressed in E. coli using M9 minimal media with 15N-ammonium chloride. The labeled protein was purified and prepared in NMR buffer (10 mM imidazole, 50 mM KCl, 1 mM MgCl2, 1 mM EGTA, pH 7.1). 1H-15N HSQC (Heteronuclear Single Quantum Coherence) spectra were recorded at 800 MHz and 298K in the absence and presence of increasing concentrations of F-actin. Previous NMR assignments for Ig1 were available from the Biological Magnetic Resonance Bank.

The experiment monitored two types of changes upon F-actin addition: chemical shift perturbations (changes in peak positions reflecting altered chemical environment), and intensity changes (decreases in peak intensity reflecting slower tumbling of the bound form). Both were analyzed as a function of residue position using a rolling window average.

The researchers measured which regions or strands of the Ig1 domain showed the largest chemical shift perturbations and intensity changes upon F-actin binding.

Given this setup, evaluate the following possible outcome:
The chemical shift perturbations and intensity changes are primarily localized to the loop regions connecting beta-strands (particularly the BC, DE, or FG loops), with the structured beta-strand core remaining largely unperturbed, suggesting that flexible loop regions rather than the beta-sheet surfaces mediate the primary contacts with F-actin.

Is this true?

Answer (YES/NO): NO